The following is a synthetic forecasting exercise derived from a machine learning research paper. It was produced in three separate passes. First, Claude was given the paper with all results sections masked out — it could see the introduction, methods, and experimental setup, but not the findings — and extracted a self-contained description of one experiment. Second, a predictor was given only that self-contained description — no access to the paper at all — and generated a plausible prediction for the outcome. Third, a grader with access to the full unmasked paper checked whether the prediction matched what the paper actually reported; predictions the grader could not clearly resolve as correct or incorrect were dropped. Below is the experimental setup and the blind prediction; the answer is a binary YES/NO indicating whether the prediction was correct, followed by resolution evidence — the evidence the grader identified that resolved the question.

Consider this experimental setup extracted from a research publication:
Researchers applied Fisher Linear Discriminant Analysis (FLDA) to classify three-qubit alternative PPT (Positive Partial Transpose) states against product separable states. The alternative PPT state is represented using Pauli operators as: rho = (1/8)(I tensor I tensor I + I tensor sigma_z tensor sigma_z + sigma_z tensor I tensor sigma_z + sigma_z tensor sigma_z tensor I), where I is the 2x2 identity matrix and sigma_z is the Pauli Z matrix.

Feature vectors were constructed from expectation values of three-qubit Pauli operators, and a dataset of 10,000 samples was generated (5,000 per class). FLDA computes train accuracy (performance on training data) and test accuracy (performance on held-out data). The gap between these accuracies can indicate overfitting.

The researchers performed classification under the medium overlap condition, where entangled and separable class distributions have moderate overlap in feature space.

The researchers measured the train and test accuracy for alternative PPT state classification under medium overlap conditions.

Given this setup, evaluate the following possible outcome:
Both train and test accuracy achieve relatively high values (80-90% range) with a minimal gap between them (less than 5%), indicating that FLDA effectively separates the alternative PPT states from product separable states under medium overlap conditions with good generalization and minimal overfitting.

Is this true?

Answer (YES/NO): NO